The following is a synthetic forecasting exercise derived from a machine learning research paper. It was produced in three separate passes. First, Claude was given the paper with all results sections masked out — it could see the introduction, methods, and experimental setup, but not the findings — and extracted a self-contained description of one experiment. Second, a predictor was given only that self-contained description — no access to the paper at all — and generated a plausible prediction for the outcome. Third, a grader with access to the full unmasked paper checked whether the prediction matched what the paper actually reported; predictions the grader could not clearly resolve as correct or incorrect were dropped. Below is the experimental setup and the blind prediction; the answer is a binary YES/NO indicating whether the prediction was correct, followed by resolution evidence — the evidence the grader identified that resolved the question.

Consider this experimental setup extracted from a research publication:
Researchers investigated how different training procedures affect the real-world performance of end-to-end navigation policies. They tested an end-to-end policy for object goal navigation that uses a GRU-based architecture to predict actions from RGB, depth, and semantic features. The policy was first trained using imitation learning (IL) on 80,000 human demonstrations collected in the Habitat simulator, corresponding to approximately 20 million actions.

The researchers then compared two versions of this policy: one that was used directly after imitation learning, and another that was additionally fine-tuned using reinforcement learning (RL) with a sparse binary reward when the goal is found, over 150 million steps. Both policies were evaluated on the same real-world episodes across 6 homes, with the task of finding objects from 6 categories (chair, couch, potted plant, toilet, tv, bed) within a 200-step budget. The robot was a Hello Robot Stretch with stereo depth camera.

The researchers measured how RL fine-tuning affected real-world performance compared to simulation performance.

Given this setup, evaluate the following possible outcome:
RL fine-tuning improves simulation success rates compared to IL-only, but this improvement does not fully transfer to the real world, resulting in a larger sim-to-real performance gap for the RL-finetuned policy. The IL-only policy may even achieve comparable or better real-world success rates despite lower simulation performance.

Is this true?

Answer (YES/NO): YES